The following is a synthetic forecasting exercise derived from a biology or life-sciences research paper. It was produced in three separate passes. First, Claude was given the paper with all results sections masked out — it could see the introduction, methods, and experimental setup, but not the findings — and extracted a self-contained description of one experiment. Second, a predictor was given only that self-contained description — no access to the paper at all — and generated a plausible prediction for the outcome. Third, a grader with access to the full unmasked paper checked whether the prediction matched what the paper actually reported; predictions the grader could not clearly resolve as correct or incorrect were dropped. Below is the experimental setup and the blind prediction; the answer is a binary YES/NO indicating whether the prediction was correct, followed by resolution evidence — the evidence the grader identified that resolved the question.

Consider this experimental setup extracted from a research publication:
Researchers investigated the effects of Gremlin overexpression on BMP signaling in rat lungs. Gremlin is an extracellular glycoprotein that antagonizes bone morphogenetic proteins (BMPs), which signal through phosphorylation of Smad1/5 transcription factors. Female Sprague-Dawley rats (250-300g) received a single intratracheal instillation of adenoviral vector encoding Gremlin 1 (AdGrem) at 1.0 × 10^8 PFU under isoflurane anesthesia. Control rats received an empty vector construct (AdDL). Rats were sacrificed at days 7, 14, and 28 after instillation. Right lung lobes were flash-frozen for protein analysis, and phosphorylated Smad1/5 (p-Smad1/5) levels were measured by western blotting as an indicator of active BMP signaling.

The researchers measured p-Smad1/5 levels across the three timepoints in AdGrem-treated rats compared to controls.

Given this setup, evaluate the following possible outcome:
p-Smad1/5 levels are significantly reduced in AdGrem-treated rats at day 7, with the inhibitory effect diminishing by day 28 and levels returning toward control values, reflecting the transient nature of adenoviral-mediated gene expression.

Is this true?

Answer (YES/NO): YES